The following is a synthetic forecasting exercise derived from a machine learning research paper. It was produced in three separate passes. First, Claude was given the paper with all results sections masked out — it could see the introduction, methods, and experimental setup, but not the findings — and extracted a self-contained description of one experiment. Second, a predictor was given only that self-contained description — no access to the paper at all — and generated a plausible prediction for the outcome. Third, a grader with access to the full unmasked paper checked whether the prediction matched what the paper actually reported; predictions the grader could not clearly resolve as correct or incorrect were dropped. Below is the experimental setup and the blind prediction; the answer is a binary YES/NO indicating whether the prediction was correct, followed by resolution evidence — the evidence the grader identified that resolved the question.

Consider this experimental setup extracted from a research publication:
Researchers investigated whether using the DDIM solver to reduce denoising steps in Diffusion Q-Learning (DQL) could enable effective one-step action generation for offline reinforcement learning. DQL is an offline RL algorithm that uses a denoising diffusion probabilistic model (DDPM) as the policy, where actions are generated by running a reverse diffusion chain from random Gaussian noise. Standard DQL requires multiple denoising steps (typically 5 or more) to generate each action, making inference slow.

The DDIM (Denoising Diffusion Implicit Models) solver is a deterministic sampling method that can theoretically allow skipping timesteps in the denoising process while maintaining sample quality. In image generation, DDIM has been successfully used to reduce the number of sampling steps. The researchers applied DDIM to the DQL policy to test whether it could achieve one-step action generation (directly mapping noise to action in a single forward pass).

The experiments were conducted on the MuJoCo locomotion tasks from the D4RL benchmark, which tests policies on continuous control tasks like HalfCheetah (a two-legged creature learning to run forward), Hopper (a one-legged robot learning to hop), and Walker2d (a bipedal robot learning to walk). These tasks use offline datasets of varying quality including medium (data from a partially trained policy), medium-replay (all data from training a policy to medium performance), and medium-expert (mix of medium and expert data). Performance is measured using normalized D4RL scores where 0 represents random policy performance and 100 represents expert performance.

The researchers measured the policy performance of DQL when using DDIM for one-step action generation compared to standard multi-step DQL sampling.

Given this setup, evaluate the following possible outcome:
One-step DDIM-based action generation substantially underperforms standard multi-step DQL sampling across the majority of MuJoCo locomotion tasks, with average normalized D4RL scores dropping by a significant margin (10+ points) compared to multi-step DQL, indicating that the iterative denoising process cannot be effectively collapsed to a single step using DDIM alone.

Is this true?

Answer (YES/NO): YES